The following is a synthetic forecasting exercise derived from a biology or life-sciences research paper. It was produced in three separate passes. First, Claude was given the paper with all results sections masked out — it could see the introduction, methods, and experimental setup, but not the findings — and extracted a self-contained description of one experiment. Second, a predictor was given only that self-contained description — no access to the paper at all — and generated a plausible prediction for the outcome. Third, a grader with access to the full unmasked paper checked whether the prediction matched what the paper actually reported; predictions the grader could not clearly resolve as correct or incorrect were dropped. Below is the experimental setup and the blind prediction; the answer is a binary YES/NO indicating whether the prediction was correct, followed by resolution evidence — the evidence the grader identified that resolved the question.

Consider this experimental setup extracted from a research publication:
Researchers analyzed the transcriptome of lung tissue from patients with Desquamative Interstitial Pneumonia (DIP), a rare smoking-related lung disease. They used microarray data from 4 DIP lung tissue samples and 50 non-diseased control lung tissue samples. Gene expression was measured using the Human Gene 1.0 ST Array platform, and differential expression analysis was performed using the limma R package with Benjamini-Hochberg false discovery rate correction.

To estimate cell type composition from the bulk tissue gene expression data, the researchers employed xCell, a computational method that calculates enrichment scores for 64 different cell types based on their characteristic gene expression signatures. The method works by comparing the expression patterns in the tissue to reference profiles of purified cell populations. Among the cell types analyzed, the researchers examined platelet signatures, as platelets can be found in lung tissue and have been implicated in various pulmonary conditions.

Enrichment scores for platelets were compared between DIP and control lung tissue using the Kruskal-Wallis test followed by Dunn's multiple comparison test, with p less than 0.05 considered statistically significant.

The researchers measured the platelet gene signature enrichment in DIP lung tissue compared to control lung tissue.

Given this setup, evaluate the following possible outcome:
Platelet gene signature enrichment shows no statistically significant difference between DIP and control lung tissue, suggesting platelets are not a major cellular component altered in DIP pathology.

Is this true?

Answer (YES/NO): NO